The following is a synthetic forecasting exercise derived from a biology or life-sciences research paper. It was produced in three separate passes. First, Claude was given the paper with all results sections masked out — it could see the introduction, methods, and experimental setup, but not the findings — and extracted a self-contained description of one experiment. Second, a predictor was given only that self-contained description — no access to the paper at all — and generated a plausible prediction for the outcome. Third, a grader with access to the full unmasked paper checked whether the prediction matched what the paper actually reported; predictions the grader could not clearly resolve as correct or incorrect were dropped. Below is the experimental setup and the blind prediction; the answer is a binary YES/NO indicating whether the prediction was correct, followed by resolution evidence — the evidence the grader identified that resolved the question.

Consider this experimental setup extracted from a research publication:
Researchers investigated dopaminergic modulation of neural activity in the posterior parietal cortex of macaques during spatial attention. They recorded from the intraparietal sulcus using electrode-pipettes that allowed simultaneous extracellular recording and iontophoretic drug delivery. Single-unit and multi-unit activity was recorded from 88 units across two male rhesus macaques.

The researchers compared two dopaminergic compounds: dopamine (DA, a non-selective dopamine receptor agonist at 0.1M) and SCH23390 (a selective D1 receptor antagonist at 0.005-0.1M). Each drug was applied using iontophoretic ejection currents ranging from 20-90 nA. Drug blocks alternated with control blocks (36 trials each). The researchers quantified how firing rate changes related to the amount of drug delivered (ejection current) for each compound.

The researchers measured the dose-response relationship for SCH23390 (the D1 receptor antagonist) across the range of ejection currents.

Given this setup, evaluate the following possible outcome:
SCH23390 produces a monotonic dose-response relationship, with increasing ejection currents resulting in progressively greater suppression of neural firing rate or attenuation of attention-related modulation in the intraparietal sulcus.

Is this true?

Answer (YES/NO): YES